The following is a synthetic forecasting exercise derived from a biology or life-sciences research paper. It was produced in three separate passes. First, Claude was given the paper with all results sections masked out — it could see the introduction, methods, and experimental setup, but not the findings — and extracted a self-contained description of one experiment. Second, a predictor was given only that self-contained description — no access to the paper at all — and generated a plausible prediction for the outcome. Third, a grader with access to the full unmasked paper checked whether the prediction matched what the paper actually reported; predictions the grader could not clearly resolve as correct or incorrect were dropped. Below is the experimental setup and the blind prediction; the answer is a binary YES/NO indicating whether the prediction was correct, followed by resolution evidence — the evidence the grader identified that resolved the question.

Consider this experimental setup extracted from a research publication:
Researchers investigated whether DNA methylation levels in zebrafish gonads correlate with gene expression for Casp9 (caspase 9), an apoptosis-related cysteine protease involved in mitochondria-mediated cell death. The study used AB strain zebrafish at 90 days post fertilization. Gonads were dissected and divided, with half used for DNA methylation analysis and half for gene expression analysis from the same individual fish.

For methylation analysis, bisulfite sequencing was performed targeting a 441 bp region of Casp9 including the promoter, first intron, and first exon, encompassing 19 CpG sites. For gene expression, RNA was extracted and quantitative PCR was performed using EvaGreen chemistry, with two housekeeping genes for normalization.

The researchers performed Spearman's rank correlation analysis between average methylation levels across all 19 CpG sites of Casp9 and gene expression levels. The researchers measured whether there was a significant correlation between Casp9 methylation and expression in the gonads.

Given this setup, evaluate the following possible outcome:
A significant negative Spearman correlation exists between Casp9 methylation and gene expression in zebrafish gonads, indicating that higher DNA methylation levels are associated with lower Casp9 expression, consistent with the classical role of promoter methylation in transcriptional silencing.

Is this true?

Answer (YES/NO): NO